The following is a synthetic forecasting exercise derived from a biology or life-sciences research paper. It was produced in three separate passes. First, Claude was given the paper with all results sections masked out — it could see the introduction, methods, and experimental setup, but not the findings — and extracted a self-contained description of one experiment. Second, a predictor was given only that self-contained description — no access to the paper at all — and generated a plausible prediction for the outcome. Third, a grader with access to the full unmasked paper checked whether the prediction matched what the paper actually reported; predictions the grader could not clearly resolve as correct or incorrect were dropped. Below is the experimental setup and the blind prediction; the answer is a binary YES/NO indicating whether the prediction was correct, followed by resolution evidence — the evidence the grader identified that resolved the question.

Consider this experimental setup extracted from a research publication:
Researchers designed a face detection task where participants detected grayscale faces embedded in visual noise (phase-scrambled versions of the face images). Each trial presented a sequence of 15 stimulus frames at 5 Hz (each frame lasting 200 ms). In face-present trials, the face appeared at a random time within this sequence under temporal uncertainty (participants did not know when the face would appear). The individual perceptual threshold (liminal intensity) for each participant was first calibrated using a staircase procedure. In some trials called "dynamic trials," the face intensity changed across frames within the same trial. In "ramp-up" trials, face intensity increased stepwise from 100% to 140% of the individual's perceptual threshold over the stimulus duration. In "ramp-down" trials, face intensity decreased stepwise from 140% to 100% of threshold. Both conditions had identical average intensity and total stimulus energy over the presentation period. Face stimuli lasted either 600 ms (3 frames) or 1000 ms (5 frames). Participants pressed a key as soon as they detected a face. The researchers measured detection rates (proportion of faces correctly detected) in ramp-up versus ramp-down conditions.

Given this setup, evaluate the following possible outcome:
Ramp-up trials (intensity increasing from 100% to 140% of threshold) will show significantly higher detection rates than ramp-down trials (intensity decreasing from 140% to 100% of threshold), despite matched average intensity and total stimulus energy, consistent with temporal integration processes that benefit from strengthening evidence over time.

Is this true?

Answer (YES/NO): NO